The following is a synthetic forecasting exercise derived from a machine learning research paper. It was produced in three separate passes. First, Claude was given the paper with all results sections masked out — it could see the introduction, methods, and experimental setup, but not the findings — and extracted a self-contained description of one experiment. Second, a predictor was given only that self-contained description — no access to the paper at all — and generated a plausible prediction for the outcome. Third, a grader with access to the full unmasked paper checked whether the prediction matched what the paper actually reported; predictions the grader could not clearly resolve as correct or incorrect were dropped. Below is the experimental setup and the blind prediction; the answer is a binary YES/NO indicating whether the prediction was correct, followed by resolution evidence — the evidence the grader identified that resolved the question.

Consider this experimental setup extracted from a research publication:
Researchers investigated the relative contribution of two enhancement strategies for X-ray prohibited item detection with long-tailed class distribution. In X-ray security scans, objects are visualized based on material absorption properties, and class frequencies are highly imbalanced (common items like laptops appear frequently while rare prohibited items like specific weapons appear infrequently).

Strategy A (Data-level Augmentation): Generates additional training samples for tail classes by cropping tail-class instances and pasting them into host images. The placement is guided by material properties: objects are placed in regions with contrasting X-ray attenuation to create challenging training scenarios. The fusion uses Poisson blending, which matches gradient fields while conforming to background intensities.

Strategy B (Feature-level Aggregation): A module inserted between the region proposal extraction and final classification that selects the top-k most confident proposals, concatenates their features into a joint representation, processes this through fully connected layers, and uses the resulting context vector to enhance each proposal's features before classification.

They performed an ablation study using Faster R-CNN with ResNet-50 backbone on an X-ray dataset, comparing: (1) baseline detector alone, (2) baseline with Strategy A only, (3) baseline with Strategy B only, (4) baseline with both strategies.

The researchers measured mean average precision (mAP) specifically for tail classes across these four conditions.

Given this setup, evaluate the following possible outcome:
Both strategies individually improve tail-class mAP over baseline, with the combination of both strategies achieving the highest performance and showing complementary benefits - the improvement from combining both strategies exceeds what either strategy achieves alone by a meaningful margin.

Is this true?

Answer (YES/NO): NO